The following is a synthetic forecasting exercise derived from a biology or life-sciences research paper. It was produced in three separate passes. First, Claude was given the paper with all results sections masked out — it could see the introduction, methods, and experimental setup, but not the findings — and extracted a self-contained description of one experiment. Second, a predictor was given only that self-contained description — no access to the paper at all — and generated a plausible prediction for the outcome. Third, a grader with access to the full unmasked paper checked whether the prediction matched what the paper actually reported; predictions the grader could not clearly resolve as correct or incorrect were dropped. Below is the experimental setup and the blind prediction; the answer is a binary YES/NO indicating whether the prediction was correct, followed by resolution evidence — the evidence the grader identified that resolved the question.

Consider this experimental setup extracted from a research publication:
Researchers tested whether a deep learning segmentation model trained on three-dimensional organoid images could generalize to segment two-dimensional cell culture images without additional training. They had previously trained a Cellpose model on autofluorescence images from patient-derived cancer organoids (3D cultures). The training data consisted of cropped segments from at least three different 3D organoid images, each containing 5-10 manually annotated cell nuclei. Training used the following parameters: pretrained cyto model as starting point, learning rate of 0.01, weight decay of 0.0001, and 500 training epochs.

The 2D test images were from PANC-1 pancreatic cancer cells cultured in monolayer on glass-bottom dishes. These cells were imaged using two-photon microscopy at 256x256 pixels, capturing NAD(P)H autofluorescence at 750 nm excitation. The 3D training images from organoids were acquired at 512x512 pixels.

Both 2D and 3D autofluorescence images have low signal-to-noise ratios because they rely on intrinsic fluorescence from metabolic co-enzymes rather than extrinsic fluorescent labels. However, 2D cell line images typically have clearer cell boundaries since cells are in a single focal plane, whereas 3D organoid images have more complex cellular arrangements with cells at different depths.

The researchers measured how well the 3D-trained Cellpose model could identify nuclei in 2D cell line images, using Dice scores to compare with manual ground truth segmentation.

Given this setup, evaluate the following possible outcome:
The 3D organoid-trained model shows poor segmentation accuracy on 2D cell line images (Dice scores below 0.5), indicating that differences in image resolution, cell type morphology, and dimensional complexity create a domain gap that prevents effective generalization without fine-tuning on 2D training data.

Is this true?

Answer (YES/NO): NO